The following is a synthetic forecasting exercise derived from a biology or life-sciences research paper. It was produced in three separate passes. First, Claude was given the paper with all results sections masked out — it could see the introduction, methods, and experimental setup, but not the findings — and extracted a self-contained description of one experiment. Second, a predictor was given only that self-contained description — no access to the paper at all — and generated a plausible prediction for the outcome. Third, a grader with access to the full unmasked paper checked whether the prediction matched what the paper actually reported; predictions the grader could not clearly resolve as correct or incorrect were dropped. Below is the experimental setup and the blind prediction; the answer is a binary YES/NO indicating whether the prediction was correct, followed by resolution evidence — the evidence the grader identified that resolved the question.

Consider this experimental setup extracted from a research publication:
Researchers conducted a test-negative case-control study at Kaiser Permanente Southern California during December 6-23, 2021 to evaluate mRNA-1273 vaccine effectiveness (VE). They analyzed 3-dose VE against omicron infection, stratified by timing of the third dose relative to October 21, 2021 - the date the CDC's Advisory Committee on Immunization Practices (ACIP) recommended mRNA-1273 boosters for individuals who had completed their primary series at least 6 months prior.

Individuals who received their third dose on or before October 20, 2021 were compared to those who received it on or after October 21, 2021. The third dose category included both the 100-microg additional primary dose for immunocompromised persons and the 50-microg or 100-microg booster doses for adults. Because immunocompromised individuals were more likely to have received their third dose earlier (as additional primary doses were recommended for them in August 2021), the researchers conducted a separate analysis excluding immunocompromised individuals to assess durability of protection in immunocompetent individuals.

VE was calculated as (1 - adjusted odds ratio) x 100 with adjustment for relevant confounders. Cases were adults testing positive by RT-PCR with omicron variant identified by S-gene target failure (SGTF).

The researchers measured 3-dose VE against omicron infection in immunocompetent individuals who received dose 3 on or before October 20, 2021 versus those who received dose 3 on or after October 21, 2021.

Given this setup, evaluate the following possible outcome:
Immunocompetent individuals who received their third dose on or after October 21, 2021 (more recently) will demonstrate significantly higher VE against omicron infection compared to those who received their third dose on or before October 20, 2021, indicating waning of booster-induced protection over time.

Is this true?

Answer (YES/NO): NO